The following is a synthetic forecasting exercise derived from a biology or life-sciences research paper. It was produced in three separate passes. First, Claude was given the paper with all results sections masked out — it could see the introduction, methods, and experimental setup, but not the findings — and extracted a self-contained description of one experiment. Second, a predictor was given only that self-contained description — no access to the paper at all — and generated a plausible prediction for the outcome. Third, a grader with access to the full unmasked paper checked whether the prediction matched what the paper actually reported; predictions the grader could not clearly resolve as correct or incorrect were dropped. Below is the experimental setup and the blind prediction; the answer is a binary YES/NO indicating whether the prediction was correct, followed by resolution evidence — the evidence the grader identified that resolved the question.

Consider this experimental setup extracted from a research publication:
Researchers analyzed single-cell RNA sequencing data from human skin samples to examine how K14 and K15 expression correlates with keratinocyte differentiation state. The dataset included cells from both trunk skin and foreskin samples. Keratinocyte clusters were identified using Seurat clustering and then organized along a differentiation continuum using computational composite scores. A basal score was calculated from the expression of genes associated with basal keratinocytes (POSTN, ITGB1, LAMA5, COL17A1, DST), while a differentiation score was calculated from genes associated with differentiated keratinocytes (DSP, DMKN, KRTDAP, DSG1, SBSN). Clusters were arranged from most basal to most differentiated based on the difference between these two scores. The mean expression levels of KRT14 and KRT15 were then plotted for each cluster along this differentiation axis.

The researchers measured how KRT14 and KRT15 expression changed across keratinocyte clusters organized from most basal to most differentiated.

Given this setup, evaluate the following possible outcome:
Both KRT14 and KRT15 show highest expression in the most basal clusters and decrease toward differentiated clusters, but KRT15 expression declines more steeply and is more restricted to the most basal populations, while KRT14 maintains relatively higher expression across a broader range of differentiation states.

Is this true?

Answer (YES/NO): YES